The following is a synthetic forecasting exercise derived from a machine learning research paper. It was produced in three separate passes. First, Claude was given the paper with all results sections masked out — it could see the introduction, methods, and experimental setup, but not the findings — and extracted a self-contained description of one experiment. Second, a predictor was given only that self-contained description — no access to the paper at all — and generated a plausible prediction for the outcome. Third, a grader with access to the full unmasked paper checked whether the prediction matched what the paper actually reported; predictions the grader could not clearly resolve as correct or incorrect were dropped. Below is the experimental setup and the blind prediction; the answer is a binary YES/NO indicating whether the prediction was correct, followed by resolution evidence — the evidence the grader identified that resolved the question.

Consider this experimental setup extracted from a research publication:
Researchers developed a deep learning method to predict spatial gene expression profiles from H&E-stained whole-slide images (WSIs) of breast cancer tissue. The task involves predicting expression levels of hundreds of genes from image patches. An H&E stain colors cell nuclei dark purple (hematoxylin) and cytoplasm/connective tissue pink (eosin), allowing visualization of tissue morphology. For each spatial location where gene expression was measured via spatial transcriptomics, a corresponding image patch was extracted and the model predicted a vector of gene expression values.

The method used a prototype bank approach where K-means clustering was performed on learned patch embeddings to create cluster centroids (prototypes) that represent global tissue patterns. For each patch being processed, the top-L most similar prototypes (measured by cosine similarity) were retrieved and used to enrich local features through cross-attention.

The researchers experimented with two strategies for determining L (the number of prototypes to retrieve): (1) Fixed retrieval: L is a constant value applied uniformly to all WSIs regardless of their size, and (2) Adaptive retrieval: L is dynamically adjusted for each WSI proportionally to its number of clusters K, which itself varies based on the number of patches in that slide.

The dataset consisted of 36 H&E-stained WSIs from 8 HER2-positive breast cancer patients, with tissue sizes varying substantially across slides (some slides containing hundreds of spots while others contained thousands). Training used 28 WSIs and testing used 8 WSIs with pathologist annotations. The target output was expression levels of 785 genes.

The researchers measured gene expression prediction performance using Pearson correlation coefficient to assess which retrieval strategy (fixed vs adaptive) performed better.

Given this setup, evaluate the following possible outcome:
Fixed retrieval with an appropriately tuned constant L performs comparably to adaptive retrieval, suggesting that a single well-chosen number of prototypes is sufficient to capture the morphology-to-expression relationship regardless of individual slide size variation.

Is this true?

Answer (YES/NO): NO